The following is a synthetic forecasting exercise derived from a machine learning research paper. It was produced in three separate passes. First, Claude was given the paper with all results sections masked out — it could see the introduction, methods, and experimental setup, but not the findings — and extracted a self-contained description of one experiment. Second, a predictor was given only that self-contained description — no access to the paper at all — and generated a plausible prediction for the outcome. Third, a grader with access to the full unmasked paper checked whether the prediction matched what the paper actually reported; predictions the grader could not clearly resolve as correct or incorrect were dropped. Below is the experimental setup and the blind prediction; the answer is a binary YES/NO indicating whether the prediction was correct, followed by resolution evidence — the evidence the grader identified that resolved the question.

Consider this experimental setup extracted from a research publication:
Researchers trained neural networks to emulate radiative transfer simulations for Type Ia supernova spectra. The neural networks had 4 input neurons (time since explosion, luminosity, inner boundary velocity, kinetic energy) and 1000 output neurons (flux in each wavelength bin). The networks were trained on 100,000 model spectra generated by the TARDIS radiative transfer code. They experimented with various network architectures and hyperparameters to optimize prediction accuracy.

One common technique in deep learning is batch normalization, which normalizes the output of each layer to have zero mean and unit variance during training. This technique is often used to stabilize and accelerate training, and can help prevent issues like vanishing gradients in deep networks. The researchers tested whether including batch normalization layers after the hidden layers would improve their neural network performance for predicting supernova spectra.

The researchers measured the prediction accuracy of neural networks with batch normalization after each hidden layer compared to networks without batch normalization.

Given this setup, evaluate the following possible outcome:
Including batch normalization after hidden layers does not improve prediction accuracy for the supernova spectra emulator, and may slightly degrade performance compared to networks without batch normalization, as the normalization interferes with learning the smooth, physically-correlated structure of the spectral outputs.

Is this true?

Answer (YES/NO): YES